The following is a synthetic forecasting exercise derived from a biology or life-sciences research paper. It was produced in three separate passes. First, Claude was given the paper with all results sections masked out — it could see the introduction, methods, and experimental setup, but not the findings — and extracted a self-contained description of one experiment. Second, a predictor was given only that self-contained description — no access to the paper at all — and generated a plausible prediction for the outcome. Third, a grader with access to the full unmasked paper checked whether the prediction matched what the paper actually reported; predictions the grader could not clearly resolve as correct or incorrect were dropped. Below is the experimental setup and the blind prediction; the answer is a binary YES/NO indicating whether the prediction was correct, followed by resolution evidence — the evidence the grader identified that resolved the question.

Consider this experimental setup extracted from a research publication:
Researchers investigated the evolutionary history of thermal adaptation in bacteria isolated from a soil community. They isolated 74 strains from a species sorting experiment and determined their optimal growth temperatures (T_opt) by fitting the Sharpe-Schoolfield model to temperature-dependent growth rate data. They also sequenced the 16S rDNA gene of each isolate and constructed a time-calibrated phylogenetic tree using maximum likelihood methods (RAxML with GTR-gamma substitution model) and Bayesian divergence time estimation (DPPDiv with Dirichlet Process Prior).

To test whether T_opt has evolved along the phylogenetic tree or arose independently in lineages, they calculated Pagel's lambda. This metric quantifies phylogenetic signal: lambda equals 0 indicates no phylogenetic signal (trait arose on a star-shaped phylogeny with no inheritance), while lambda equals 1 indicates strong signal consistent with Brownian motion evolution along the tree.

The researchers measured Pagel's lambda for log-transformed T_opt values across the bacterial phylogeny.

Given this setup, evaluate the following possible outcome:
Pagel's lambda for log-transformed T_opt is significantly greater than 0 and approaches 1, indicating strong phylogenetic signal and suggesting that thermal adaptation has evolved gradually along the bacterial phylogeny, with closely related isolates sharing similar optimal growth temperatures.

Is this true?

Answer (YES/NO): YES